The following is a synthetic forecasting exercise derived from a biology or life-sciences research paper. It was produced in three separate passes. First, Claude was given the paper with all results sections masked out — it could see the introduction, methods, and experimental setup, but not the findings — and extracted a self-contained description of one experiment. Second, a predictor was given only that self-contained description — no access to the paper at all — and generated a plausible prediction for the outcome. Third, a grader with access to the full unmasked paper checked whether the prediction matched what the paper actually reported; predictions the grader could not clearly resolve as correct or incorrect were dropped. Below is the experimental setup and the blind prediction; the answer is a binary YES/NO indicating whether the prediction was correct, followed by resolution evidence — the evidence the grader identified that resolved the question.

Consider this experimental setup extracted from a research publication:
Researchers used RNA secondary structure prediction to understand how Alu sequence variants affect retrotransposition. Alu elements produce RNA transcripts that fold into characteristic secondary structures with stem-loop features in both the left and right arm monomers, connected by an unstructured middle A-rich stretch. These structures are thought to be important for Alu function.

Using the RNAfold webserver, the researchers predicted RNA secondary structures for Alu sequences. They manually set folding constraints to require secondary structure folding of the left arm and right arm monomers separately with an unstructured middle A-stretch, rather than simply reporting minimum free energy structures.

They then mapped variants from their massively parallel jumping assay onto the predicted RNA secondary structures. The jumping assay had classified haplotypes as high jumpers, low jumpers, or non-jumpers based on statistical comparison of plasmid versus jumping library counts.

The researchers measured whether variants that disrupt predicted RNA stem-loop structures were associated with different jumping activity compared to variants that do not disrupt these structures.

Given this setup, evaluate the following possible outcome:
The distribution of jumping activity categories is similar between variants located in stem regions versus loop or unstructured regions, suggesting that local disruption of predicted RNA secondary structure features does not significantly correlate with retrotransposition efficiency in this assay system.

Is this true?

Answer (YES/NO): NO